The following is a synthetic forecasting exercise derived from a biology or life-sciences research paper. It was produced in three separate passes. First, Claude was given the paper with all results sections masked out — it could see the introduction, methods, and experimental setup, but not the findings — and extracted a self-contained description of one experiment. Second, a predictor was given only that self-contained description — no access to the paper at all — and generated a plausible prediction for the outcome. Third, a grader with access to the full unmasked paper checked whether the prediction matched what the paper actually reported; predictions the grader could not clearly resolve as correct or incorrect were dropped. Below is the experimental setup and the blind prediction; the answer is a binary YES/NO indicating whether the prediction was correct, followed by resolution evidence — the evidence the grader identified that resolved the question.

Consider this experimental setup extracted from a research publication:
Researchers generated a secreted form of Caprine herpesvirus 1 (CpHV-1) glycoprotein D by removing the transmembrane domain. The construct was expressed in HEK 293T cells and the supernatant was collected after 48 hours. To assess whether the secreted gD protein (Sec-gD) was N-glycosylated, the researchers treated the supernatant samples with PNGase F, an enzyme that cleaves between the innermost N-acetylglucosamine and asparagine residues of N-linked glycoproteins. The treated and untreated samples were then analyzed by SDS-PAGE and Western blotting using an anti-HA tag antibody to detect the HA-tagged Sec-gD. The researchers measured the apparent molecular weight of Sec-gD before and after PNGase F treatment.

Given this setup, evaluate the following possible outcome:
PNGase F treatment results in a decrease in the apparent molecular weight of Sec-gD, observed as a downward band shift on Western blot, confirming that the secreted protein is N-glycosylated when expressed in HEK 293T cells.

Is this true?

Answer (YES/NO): YES